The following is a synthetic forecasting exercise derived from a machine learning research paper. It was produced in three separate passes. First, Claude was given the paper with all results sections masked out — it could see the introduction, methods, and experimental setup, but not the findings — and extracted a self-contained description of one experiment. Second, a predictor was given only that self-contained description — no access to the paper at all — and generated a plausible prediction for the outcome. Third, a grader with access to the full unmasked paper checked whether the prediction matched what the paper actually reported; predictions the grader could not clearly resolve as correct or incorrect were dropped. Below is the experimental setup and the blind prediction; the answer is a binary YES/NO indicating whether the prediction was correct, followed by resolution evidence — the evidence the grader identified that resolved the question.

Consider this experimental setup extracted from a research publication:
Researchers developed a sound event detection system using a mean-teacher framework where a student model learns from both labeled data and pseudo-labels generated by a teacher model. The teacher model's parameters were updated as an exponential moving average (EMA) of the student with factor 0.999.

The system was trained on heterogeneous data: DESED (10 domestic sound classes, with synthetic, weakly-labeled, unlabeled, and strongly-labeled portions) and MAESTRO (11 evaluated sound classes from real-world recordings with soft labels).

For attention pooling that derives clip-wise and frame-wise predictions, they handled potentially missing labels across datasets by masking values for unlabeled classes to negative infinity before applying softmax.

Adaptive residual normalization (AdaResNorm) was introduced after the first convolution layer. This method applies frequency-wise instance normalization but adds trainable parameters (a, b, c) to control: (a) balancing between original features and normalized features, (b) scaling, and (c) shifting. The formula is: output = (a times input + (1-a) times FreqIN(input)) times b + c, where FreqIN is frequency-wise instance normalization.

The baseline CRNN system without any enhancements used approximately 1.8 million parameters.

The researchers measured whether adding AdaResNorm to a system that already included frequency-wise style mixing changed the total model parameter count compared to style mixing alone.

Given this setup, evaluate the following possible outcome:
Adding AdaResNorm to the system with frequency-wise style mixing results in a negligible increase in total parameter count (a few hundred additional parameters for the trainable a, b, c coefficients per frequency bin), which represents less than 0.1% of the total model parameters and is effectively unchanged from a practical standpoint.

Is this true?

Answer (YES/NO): NO